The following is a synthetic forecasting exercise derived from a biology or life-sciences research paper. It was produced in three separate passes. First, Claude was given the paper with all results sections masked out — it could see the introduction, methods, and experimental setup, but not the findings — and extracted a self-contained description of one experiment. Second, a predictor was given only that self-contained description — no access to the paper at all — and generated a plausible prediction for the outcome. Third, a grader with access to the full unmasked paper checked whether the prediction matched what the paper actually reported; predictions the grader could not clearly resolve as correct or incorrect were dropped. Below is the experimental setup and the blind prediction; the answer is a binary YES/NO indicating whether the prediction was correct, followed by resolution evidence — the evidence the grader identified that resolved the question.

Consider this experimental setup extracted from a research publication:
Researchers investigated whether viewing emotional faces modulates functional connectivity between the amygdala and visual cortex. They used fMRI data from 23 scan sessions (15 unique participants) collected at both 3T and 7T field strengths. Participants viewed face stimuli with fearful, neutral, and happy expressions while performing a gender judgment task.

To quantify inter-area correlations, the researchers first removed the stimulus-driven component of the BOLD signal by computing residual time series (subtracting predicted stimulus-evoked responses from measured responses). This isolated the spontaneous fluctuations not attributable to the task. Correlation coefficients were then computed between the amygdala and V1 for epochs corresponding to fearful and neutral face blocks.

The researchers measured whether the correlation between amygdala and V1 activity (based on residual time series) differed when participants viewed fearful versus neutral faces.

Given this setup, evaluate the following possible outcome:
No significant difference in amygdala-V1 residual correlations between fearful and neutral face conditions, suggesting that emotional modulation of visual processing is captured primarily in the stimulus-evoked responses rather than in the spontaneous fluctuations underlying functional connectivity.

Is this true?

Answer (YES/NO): NO